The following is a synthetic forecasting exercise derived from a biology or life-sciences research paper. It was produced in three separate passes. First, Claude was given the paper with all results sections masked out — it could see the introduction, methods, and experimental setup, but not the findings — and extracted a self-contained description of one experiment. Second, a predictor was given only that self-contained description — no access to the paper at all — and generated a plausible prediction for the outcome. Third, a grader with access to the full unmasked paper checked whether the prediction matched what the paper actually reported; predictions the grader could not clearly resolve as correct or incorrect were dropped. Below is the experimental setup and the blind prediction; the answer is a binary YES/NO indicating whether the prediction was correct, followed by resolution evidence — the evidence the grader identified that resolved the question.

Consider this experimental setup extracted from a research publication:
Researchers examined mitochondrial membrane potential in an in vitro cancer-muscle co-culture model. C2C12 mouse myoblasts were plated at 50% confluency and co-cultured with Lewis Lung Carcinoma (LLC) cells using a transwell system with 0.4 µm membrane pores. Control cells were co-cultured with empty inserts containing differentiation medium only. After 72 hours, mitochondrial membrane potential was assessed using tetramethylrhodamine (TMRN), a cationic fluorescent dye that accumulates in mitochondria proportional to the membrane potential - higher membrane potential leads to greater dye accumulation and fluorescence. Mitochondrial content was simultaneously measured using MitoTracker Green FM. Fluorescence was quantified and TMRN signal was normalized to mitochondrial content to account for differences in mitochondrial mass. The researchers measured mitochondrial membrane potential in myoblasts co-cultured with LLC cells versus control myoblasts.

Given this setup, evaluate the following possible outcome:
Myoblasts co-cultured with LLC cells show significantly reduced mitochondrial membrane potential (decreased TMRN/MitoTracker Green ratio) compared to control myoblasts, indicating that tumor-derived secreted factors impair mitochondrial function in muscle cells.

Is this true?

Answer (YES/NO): YES